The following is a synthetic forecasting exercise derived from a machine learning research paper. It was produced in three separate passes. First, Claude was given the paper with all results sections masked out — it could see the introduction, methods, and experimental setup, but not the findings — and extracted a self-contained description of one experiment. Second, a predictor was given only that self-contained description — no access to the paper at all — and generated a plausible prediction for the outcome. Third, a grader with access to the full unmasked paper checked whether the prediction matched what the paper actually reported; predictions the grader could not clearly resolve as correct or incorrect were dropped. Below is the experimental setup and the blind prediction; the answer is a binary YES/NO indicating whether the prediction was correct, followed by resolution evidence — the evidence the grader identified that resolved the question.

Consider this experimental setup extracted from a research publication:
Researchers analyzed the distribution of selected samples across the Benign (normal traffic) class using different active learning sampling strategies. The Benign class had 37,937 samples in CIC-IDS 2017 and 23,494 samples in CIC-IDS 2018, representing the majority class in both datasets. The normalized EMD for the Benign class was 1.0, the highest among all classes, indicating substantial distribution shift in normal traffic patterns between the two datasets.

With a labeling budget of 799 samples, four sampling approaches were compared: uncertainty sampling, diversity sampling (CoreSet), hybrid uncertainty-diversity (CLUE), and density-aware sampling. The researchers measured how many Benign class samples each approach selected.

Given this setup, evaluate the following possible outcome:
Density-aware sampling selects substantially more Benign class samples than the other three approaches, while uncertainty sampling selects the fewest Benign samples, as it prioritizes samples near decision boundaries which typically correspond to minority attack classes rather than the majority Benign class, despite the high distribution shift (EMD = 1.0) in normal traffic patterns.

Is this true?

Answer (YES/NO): NO